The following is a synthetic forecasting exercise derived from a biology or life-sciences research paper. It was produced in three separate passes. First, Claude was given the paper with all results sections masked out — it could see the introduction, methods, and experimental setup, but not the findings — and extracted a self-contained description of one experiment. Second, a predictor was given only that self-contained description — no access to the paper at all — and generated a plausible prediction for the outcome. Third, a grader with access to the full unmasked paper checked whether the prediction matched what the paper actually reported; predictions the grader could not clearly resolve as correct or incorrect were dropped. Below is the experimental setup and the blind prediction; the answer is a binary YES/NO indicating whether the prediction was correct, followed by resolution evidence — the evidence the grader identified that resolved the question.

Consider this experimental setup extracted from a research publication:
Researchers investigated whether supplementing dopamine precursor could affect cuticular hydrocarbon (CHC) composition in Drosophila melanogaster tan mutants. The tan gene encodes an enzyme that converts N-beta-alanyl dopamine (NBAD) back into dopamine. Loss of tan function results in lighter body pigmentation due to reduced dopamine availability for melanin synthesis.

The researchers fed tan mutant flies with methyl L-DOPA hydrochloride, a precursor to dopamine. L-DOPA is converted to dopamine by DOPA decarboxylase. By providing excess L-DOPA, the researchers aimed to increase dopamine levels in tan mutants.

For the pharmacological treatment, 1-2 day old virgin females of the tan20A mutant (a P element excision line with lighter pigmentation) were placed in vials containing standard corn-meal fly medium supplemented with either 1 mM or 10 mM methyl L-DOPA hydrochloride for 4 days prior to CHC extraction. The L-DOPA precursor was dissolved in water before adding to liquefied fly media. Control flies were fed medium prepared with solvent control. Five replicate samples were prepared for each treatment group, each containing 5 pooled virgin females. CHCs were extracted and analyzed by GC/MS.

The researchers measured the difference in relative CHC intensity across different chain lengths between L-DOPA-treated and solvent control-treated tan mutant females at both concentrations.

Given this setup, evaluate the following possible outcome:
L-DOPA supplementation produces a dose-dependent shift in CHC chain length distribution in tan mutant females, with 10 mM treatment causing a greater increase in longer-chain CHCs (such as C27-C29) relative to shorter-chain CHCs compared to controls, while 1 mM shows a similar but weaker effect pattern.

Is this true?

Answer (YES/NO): NO